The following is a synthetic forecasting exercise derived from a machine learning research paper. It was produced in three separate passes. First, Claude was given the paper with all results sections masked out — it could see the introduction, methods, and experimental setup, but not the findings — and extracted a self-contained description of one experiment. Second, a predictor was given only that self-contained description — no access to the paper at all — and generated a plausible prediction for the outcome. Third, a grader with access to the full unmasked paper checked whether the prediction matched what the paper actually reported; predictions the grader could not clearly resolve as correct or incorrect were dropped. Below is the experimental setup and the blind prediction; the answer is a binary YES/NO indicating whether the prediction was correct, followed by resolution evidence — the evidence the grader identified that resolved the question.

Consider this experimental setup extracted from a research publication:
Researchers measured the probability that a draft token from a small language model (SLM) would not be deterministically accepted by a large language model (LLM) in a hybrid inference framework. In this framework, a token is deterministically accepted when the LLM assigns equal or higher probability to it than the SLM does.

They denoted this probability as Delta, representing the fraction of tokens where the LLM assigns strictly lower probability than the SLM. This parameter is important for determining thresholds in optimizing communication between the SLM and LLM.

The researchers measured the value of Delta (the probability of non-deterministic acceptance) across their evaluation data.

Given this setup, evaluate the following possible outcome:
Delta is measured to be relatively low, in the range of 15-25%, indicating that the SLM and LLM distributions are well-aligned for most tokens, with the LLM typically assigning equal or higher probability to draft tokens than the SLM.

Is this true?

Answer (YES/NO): NO